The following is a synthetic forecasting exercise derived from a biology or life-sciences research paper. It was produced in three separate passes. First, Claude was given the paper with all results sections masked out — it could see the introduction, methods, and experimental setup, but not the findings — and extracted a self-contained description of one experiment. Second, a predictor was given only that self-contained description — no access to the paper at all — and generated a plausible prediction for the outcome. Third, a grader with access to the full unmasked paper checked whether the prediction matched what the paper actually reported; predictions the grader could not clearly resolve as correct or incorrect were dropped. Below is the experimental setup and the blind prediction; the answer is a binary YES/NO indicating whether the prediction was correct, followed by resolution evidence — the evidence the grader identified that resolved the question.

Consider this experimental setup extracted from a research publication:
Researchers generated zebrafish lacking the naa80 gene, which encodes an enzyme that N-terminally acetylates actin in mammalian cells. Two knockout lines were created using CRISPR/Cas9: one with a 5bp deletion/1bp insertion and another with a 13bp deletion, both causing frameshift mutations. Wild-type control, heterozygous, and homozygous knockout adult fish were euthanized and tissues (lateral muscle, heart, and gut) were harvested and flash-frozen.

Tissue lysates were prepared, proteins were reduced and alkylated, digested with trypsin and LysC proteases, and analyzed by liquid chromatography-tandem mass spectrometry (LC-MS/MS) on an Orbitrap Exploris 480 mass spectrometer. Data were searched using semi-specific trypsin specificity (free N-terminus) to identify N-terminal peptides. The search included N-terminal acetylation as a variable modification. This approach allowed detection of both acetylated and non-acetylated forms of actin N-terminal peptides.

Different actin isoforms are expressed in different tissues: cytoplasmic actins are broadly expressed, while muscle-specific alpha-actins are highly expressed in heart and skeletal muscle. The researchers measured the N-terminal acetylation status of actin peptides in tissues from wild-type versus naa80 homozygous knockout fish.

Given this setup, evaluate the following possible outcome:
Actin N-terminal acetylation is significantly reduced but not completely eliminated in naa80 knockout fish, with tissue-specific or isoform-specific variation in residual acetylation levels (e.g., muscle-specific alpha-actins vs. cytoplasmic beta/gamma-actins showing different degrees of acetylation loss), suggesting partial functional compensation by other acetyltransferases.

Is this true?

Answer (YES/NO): NO